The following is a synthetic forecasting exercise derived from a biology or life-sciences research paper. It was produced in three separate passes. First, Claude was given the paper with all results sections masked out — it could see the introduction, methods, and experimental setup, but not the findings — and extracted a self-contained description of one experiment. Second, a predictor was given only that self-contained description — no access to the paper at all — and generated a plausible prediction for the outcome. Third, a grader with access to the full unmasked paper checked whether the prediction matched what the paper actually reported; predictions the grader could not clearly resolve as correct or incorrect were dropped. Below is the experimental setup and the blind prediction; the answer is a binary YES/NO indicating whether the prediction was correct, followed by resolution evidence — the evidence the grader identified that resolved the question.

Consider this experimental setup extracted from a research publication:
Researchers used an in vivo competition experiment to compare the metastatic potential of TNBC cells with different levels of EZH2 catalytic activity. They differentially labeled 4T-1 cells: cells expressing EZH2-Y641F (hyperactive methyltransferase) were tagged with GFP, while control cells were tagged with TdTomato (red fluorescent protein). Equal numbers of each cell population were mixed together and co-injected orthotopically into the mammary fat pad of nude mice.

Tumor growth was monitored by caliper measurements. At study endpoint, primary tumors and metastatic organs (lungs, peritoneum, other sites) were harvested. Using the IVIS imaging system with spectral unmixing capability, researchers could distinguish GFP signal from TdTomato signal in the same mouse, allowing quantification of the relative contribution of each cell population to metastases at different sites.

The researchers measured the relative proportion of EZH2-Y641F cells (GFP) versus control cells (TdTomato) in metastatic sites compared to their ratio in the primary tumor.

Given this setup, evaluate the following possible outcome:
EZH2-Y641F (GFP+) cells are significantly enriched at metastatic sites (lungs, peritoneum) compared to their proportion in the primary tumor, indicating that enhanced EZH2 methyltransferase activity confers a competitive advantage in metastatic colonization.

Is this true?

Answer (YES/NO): NO